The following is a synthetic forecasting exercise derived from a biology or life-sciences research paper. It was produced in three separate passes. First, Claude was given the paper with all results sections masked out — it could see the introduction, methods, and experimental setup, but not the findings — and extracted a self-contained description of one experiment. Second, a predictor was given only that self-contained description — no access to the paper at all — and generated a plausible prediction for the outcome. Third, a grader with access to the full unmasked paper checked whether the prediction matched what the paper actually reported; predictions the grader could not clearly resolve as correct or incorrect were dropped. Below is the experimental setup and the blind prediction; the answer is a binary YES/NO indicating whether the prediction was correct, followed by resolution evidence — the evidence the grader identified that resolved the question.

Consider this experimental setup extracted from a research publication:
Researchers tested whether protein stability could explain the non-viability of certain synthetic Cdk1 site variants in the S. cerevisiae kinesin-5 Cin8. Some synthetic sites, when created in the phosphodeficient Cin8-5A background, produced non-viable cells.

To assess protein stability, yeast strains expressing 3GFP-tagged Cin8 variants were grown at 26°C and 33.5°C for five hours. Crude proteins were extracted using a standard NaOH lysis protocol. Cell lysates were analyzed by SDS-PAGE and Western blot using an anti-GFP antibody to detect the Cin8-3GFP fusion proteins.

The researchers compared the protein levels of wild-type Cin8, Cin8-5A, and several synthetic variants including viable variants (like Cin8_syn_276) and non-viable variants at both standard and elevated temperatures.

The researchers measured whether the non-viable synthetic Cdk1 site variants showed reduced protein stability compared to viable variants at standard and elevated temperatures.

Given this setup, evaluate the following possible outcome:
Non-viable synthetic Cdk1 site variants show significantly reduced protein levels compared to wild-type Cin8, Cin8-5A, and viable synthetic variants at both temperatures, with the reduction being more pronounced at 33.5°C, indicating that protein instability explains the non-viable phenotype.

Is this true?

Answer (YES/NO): NO